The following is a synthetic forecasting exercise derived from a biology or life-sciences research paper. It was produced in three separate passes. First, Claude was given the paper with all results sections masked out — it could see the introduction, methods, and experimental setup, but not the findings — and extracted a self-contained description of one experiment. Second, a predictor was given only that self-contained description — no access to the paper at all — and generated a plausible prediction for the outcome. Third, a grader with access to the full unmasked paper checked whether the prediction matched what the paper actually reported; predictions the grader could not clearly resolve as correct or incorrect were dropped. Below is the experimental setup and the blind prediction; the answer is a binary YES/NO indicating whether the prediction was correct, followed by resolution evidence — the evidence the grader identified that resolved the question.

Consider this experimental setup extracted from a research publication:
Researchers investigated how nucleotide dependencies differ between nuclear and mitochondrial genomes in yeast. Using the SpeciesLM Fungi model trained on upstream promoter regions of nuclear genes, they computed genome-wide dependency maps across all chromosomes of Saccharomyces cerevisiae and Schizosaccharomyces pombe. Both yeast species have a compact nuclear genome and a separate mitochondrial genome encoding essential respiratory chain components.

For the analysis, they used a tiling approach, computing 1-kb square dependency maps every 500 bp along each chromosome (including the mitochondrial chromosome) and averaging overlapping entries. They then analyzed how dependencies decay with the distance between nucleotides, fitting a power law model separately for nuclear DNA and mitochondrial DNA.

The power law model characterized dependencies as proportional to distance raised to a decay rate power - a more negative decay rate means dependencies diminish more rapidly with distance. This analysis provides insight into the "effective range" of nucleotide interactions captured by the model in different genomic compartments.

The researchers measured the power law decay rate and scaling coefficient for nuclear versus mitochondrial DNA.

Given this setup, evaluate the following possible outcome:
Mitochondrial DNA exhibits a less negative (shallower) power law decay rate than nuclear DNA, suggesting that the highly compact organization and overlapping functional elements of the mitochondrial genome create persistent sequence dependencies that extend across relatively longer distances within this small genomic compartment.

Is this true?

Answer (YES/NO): NO